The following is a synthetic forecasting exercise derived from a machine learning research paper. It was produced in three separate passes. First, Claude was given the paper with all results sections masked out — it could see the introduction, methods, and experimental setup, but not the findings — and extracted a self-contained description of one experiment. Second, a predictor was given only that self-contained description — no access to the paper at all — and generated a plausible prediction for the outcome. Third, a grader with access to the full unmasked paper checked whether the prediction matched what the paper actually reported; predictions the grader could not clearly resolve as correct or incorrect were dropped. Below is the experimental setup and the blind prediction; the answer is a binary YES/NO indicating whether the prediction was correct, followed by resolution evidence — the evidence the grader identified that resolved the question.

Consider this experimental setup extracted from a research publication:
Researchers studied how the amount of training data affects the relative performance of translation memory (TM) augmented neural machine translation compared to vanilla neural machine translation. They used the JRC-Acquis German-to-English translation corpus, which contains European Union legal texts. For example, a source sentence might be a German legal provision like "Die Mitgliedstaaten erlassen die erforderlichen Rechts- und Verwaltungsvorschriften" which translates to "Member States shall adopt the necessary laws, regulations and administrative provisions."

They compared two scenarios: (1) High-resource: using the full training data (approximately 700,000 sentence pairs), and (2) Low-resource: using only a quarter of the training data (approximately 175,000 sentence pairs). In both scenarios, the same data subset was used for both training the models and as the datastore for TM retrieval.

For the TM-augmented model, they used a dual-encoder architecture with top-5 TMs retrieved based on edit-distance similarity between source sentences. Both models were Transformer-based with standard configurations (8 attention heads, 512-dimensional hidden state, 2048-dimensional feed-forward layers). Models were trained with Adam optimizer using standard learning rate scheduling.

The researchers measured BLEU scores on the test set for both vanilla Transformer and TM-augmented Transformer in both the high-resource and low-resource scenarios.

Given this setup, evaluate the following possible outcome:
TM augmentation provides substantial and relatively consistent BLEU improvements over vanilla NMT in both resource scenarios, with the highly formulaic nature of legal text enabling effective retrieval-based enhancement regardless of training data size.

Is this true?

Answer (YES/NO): NO